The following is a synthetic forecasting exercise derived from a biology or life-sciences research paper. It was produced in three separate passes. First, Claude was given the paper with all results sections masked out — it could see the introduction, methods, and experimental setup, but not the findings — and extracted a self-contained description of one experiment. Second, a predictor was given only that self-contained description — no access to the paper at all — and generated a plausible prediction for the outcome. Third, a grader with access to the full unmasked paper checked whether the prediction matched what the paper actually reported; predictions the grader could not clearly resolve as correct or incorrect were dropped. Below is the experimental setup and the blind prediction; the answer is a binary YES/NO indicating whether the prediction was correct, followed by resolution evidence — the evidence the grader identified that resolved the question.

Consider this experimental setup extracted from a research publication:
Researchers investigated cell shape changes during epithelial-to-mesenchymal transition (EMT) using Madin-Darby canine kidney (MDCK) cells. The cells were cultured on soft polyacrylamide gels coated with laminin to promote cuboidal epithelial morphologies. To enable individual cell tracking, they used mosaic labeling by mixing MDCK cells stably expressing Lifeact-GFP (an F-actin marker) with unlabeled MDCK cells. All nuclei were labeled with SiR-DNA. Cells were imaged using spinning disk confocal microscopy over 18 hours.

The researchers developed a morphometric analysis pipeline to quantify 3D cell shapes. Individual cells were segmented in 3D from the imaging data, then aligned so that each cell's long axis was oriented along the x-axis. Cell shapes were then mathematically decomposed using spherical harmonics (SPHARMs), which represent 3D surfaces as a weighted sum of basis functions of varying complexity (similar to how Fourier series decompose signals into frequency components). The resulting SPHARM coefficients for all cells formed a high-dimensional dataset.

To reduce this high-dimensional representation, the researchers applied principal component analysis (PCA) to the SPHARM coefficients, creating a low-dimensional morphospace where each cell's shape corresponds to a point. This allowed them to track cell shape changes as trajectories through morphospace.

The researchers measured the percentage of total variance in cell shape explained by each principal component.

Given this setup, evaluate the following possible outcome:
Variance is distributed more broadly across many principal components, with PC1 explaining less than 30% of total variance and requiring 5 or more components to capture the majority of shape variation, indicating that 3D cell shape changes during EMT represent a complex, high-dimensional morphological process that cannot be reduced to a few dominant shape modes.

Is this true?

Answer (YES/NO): NO